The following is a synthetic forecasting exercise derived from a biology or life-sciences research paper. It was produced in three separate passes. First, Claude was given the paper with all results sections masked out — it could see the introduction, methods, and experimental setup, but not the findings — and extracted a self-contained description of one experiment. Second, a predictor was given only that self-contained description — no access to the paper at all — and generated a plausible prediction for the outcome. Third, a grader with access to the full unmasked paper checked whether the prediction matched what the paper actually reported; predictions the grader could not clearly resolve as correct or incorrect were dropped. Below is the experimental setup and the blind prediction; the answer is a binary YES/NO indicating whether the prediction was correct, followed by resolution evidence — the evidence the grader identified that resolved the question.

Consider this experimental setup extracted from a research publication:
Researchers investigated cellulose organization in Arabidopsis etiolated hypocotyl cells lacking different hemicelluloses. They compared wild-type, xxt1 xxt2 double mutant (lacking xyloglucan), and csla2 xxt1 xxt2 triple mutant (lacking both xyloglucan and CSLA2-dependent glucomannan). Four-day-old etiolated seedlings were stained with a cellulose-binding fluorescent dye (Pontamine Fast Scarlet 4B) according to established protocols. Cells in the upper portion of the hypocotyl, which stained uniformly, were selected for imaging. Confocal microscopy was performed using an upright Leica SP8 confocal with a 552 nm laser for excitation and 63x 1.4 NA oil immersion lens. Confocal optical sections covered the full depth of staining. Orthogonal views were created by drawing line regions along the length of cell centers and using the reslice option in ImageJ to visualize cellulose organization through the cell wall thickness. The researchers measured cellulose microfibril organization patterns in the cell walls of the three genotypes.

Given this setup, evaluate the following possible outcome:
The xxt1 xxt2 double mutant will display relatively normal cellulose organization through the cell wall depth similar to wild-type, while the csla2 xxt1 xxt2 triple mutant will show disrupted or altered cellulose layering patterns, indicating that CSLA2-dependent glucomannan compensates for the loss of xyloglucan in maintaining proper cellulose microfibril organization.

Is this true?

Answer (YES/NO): NO